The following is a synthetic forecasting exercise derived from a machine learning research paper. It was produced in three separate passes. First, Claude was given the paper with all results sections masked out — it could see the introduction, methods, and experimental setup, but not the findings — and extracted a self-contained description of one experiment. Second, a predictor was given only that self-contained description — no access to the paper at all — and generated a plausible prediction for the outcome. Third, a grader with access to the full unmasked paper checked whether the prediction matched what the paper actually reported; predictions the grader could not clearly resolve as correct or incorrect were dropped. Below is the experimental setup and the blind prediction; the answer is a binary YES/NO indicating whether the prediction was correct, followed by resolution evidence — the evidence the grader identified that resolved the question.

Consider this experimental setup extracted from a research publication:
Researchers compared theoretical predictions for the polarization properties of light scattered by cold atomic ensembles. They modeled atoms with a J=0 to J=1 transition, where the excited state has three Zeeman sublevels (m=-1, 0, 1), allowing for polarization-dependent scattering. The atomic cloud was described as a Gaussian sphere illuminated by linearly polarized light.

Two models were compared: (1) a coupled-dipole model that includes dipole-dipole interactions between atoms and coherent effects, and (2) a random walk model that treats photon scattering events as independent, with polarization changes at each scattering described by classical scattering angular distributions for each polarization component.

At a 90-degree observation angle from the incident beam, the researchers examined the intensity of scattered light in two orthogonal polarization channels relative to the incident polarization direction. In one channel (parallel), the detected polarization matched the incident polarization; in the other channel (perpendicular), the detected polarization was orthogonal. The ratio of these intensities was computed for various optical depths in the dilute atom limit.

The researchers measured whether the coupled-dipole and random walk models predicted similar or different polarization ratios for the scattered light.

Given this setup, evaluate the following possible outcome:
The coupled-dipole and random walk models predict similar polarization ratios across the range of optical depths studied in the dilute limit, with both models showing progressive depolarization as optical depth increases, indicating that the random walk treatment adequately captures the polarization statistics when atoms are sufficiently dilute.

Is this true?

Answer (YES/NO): YES